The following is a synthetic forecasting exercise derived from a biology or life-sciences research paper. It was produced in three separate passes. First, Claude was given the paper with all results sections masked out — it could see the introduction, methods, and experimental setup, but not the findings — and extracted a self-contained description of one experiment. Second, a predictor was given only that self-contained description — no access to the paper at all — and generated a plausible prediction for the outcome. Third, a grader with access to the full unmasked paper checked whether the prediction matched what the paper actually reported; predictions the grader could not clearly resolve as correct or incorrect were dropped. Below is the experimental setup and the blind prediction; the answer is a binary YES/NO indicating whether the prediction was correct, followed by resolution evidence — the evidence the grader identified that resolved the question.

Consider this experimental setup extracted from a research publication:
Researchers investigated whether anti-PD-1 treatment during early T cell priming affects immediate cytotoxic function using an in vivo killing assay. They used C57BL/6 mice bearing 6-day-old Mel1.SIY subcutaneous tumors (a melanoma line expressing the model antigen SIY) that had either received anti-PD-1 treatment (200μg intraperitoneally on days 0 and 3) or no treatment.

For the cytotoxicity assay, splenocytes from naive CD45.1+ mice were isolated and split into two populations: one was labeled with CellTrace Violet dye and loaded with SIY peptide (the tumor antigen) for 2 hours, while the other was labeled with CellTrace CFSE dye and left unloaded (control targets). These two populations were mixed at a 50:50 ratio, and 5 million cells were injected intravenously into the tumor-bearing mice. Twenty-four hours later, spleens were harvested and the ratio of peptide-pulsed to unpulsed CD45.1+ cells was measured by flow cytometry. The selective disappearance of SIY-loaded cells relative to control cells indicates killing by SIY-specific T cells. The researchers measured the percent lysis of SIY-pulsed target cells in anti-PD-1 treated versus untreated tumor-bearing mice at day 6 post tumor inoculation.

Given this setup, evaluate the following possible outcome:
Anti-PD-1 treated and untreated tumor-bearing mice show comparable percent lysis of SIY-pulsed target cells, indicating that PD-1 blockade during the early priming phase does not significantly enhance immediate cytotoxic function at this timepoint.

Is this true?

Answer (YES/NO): YES